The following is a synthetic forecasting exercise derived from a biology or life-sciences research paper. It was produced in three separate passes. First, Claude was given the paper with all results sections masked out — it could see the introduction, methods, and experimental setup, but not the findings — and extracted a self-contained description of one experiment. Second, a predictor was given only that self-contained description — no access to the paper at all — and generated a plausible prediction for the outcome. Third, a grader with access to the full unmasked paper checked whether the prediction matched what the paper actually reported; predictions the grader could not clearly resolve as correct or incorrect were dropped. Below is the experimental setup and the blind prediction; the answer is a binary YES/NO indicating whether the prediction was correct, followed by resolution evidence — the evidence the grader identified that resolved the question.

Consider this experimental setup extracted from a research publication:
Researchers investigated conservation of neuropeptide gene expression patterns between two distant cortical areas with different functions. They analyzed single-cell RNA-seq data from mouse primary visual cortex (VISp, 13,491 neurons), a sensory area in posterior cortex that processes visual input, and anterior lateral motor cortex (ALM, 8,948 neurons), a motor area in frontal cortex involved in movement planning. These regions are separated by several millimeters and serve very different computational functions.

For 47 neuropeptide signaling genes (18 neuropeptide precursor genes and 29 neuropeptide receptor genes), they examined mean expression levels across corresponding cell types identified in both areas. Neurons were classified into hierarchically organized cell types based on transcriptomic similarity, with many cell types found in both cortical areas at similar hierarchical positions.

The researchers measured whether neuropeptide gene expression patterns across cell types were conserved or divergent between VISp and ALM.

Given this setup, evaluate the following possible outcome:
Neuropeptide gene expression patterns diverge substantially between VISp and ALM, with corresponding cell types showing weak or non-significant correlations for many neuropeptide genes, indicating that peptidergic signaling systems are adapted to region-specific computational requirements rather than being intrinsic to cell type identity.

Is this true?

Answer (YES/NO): NO